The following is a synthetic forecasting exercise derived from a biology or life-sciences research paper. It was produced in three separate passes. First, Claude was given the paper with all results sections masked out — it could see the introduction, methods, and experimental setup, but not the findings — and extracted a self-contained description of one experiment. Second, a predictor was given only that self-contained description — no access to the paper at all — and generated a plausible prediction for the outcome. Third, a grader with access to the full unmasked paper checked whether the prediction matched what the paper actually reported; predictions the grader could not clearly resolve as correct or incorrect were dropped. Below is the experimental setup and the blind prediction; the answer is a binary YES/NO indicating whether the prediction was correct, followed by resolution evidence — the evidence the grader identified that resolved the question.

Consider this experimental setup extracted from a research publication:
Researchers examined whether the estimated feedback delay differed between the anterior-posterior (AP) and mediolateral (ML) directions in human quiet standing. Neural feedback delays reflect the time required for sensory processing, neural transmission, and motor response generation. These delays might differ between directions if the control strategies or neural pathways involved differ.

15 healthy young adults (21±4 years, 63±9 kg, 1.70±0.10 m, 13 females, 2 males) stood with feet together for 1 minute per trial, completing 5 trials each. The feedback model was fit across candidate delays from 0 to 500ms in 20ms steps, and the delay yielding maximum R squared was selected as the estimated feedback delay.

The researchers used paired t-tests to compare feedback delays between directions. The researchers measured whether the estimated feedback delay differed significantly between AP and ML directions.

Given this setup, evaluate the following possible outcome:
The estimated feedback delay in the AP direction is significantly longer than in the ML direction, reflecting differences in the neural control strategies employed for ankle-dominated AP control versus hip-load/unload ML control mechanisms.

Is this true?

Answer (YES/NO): YES